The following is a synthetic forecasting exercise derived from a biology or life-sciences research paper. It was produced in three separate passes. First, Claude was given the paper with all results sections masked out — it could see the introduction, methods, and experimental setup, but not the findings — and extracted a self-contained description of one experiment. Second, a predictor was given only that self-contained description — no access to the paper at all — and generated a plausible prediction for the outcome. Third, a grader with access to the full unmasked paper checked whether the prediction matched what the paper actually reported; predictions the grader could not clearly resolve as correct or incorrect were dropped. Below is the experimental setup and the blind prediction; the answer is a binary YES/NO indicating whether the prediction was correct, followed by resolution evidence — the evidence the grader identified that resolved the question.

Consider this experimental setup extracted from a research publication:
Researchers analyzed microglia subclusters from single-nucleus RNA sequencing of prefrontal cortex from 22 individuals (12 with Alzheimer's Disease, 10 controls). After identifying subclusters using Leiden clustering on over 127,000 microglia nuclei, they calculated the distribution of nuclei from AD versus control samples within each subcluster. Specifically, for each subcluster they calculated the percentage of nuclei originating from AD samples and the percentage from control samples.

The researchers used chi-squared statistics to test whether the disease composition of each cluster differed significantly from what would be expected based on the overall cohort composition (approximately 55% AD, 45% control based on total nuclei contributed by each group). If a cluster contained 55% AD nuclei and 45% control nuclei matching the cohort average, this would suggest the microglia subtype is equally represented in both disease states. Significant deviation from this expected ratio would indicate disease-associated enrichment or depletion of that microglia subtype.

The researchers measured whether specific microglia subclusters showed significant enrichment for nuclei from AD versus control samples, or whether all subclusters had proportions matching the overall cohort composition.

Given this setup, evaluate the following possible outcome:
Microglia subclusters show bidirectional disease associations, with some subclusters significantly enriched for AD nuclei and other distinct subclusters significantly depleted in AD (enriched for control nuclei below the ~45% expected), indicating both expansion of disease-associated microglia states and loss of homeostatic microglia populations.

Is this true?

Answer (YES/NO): YES